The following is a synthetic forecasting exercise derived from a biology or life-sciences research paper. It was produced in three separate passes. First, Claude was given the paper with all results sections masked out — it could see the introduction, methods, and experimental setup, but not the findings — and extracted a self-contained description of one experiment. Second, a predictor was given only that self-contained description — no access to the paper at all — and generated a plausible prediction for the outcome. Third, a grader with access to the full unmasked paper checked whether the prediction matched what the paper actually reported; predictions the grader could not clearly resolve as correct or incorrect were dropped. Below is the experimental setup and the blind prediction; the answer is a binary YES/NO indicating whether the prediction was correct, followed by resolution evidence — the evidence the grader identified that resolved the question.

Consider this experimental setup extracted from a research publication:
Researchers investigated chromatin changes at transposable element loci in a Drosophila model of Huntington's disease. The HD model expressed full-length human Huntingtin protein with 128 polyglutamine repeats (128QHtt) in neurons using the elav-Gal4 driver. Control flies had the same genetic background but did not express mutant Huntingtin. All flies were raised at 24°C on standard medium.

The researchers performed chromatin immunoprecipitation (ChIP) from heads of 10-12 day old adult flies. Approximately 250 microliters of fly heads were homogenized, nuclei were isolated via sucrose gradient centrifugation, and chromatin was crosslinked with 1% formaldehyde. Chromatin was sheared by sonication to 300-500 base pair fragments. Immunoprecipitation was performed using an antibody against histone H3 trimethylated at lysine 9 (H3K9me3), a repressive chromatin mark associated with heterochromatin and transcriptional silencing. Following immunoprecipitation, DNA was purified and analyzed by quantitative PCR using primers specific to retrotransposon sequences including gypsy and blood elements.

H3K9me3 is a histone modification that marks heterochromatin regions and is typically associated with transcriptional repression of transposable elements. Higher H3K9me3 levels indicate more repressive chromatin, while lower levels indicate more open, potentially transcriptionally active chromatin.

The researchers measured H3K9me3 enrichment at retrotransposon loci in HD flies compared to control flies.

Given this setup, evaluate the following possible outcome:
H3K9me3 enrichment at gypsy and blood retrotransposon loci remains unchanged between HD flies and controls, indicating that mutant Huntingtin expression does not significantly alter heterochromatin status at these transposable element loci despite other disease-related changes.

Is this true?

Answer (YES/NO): NO